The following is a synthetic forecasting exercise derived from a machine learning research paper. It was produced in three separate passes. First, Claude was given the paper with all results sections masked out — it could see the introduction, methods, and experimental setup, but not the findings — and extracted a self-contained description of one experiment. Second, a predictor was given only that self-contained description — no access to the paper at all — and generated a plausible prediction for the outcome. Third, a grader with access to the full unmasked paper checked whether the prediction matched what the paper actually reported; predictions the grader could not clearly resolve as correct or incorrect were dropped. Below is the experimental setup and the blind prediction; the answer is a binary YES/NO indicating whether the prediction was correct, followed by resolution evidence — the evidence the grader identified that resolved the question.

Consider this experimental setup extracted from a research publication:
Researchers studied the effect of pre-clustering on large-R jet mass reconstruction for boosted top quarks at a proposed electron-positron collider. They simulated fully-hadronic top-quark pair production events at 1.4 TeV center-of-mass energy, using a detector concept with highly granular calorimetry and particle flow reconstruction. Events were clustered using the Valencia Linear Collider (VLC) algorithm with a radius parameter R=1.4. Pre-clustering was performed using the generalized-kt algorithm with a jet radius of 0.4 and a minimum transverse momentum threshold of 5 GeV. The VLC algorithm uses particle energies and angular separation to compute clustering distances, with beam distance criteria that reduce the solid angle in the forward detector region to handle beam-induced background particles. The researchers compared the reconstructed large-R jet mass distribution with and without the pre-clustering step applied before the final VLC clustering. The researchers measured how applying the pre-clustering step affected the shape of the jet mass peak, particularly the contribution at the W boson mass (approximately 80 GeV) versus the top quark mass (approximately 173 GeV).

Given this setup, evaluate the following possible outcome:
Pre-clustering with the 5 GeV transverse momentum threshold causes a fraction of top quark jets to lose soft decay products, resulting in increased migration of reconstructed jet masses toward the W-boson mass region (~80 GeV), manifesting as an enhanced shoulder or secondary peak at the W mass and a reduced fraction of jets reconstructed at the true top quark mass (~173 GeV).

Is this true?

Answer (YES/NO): NO